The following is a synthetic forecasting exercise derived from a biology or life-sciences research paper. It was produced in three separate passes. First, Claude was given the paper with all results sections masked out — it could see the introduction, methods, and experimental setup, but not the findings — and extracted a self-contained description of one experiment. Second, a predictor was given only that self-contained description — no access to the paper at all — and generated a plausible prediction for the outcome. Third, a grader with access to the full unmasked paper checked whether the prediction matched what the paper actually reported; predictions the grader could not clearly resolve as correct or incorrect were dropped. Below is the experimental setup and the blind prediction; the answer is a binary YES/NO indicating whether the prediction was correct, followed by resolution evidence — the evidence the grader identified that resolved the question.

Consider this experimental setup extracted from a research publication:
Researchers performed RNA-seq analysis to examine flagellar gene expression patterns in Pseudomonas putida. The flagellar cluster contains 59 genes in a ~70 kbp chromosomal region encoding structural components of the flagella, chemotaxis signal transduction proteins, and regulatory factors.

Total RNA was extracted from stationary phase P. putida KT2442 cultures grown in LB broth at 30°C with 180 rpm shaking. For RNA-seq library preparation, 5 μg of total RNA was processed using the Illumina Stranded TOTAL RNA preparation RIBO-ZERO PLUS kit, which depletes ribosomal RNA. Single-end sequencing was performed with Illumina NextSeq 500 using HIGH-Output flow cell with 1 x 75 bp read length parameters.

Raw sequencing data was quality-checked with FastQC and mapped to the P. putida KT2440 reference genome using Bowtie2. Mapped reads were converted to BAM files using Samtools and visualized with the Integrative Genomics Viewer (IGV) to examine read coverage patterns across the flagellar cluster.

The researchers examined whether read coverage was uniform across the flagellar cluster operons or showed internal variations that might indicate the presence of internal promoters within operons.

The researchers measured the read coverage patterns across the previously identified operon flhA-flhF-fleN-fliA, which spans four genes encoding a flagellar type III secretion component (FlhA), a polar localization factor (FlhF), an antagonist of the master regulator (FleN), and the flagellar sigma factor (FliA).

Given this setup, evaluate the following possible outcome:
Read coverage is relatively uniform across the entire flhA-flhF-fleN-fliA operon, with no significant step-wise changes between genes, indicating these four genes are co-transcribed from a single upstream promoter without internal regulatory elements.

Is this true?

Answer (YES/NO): NO